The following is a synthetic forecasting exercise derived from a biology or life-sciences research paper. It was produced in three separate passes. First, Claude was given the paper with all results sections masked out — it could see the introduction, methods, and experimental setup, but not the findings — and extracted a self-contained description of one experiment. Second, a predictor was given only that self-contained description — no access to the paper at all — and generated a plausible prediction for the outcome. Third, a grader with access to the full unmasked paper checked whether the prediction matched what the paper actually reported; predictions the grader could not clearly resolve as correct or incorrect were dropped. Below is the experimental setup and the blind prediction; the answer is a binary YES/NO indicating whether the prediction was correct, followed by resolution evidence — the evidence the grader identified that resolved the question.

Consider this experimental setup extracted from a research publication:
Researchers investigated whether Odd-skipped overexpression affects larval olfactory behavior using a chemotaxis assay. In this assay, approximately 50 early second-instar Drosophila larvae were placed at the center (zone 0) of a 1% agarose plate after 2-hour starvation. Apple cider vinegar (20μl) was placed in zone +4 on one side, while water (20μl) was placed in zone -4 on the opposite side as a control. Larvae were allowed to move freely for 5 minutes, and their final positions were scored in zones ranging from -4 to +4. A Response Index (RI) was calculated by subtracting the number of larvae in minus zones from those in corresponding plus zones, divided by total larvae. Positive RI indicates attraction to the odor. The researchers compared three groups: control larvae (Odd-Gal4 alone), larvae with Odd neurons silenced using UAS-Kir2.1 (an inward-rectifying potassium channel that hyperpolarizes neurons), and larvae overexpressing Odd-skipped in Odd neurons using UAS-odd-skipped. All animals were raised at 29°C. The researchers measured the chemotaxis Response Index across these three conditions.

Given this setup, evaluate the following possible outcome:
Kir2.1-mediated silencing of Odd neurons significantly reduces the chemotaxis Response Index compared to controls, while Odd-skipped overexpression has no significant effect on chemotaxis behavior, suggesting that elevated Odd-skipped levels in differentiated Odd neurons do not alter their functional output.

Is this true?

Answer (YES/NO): NO